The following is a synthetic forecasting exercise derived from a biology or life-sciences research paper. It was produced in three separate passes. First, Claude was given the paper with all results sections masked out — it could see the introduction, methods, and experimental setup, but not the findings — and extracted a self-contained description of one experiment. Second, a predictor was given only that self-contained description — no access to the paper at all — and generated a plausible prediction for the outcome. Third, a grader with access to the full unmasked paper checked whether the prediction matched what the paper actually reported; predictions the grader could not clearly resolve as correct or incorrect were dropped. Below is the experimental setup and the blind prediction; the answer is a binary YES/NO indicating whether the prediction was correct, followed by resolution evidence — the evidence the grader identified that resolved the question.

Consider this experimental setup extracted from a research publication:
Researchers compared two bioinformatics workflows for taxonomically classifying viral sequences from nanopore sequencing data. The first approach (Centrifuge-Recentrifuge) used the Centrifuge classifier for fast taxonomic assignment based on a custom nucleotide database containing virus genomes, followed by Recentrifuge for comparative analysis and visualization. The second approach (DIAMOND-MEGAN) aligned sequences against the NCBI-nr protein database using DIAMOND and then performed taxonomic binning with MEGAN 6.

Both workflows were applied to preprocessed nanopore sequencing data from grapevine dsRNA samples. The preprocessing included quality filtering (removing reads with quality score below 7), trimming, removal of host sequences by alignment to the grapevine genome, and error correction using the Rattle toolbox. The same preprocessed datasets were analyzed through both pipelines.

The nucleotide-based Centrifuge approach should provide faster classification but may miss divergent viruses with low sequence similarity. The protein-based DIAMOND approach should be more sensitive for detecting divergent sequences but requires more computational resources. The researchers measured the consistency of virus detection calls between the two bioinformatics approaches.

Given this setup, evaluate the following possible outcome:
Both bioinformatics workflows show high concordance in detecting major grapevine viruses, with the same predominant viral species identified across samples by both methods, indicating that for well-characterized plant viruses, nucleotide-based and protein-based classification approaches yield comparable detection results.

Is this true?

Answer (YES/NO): YES